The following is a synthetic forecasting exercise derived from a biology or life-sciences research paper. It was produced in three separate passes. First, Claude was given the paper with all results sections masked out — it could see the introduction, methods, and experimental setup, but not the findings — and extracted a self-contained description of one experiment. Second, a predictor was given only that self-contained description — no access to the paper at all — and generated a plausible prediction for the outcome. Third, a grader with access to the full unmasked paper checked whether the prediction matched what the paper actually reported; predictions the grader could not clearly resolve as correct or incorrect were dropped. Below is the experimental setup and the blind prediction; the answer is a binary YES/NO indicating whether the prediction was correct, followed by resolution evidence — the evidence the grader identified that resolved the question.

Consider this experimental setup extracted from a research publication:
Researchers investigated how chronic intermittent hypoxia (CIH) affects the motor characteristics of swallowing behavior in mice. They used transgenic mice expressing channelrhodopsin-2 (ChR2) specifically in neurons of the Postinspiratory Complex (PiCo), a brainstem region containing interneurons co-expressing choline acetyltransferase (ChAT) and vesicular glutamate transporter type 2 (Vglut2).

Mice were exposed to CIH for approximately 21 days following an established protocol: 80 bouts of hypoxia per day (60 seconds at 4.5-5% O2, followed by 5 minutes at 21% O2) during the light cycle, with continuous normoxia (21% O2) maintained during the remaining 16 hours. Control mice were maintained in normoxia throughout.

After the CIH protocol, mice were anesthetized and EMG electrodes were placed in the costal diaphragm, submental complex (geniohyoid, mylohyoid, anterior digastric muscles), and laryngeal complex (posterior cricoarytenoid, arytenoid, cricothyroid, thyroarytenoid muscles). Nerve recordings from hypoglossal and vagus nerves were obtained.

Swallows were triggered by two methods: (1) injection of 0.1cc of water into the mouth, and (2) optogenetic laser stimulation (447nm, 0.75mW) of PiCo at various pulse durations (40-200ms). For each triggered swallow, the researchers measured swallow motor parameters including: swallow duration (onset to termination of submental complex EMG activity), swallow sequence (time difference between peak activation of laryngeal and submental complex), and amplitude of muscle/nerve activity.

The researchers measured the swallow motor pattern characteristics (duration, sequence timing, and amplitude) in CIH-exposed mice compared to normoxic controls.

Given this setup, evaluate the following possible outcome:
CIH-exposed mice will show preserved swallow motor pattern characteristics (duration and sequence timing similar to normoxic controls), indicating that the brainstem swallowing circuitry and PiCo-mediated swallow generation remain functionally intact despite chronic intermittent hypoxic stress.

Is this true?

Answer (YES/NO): NO